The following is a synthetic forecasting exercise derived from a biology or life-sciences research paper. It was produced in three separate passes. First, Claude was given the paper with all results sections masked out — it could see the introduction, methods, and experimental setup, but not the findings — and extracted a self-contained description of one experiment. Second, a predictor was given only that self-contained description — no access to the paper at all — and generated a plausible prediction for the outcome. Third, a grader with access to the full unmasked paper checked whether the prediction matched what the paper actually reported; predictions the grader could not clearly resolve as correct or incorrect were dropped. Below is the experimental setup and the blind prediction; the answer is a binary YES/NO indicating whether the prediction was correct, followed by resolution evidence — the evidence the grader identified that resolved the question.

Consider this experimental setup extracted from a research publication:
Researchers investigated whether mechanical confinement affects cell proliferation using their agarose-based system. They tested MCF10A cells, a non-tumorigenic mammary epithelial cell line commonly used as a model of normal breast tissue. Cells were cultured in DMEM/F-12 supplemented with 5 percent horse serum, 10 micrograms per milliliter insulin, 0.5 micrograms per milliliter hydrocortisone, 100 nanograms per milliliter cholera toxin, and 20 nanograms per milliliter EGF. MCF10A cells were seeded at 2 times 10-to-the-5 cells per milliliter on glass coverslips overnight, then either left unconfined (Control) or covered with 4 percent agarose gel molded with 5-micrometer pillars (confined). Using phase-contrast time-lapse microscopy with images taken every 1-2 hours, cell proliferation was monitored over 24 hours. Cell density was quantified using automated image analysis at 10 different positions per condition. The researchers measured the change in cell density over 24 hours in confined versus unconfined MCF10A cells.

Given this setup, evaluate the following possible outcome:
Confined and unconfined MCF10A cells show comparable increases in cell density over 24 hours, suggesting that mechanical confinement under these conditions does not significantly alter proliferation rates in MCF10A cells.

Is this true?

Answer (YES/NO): NO